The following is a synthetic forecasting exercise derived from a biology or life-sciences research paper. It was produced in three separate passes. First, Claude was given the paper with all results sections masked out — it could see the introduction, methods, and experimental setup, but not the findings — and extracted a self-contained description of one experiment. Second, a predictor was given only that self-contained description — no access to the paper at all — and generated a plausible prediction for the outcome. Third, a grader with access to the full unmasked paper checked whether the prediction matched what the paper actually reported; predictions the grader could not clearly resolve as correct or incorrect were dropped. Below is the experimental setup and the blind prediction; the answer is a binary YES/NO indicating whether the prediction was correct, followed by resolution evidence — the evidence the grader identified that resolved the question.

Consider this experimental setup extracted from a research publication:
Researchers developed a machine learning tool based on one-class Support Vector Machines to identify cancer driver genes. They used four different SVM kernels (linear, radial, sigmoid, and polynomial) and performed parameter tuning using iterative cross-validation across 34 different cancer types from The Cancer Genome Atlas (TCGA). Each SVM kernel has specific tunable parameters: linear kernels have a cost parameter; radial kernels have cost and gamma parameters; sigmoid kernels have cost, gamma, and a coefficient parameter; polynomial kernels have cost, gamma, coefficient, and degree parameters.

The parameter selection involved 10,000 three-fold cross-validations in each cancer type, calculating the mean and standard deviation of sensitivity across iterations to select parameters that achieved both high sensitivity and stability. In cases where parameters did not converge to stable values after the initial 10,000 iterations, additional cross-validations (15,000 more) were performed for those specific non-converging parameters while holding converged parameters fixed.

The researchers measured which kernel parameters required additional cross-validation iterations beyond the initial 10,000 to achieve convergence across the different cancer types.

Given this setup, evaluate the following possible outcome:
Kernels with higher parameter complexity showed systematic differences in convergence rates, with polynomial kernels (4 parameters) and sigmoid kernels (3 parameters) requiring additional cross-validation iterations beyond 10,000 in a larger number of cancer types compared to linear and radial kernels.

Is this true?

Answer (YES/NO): NO